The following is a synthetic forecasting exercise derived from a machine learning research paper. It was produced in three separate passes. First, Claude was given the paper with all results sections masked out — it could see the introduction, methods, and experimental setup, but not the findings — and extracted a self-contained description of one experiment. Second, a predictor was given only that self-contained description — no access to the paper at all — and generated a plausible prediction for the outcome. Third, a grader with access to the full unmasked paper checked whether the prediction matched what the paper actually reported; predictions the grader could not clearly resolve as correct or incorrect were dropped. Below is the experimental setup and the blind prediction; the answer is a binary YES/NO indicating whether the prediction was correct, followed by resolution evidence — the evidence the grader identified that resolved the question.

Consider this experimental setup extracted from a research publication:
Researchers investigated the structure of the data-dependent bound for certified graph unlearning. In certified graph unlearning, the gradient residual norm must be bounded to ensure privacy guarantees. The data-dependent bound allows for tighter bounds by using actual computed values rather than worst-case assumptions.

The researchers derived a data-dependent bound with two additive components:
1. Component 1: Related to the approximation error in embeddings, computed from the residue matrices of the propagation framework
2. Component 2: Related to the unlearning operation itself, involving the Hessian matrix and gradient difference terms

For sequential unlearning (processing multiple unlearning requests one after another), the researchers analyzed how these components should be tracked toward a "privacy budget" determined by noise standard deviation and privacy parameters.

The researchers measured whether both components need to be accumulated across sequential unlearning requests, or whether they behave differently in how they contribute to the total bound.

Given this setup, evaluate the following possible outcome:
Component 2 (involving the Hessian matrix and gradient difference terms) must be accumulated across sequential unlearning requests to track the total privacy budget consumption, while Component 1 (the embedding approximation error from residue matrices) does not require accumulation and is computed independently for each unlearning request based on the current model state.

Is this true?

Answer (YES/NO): YES